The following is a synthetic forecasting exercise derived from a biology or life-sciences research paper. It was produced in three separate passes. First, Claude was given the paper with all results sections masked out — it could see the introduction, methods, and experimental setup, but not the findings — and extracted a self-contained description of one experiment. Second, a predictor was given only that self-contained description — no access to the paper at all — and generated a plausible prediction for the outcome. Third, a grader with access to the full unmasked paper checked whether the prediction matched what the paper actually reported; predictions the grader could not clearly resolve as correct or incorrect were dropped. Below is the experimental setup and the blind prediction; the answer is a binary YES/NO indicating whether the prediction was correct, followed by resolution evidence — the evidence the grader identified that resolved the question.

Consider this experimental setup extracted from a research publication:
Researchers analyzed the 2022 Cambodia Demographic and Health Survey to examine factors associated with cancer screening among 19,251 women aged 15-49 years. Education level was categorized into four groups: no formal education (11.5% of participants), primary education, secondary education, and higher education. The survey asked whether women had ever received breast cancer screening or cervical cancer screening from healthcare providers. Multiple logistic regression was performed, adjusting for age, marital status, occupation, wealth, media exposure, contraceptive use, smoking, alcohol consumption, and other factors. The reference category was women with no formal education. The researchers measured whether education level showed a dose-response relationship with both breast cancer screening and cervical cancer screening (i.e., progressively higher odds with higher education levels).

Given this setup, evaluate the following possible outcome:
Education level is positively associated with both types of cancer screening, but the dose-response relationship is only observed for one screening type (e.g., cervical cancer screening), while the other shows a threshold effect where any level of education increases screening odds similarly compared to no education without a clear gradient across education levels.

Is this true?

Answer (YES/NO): NO